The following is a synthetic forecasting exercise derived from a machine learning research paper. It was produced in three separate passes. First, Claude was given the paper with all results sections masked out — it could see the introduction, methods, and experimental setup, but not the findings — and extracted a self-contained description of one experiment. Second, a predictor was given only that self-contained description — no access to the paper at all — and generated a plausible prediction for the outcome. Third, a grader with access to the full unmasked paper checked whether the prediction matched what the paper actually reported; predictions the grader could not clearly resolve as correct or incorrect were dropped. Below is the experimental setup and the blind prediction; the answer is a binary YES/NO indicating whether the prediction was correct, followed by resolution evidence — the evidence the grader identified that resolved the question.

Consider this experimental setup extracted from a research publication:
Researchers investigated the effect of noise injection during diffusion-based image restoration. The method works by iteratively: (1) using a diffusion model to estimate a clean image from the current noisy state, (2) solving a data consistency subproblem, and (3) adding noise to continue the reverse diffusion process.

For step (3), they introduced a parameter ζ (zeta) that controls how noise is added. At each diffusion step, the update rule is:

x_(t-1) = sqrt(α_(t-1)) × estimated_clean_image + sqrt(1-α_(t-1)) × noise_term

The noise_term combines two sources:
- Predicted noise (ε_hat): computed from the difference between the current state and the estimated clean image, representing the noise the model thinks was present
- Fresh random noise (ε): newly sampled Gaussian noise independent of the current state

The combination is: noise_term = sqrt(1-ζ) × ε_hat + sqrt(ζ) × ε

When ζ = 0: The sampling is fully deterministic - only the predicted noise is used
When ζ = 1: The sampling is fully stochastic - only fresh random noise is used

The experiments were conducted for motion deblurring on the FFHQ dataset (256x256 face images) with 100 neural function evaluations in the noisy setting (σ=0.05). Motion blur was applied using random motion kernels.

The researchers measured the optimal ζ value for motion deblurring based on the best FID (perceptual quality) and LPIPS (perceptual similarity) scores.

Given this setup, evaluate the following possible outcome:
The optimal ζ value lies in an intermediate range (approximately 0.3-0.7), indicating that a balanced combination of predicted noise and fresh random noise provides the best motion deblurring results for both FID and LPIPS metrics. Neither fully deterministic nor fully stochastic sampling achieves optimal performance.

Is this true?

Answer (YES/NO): YES